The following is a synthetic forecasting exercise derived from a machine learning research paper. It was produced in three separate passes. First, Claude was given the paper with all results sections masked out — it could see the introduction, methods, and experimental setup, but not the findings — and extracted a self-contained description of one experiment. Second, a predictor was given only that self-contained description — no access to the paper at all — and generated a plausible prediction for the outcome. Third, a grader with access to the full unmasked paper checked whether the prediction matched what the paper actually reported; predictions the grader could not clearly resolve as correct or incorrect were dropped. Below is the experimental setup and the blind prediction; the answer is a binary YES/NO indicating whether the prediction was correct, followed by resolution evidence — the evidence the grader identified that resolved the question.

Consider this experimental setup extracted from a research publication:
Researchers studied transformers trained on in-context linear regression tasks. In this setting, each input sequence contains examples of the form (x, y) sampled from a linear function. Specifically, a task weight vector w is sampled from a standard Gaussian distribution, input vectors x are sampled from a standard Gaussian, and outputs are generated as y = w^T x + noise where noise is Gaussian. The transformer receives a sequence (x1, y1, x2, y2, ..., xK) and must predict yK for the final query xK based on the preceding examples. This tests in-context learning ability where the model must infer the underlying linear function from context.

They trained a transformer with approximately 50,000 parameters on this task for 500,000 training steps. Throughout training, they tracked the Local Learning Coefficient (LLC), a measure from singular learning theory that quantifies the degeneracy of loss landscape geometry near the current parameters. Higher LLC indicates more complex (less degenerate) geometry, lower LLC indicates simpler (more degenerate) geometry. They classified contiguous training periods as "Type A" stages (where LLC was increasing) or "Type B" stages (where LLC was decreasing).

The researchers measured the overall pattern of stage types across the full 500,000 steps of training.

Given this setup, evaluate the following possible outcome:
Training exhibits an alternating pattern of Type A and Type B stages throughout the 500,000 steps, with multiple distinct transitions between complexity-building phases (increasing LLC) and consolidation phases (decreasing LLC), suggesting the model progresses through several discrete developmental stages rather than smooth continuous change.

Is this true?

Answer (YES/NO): NO